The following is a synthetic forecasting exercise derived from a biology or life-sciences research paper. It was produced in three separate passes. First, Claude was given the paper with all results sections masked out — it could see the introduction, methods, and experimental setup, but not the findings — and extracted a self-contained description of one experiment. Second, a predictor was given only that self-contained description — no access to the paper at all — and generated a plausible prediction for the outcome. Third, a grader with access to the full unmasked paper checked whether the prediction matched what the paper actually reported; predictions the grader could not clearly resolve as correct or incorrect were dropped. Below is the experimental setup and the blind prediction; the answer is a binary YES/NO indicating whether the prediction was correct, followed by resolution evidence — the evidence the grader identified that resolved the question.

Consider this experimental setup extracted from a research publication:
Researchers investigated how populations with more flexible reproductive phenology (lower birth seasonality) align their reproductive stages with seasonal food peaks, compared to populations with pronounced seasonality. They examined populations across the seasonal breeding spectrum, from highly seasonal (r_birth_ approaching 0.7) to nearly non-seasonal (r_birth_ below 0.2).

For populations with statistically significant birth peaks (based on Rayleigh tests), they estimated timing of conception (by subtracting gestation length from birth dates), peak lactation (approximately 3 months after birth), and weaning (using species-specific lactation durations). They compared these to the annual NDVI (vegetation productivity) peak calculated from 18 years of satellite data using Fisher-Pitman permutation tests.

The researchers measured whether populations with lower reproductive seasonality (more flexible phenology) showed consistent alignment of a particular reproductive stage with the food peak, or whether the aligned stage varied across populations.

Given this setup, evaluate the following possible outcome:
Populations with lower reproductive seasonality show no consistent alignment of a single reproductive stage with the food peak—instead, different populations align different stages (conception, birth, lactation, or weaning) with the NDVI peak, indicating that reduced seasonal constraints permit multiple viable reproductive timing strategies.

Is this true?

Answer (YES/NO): YES